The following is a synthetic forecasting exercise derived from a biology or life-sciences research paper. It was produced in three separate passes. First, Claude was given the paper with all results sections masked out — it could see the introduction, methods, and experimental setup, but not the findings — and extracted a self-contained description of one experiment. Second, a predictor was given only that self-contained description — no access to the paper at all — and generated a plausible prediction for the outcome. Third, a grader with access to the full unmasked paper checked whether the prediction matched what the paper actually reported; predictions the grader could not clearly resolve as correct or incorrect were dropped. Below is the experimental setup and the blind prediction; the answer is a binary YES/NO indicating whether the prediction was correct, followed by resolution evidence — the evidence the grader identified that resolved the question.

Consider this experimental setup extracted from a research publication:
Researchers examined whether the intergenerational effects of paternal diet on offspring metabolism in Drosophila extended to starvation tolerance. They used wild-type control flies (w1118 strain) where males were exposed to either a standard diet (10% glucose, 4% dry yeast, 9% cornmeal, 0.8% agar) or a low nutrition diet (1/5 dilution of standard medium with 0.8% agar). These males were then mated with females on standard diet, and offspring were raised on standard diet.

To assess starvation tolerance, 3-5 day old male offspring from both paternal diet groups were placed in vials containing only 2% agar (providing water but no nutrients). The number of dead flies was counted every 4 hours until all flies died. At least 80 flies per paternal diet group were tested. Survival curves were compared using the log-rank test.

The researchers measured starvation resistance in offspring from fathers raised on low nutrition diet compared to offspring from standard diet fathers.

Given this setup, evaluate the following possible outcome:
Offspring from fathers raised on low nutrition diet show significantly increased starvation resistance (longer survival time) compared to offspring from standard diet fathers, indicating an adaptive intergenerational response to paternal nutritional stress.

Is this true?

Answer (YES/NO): YES